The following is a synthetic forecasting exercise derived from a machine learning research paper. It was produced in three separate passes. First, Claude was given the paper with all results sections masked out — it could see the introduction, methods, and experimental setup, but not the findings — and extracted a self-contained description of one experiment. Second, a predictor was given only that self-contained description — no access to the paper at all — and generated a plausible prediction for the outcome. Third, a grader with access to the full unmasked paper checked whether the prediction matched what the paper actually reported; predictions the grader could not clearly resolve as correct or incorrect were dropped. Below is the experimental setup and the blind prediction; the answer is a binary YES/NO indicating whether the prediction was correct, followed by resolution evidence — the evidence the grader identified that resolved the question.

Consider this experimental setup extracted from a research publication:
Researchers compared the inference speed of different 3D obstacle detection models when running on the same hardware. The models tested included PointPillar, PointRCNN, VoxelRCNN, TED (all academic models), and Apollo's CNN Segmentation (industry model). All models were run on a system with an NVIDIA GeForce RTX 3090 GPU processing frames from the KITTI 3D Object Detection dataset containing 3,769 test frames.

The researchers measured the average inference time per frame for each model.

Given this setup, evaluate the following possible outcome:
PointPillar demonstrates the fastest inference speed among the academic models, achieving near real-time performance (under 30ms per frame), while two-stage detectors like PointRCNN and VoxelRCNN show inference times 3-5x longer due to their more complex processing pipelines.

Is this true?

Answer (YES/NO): NO